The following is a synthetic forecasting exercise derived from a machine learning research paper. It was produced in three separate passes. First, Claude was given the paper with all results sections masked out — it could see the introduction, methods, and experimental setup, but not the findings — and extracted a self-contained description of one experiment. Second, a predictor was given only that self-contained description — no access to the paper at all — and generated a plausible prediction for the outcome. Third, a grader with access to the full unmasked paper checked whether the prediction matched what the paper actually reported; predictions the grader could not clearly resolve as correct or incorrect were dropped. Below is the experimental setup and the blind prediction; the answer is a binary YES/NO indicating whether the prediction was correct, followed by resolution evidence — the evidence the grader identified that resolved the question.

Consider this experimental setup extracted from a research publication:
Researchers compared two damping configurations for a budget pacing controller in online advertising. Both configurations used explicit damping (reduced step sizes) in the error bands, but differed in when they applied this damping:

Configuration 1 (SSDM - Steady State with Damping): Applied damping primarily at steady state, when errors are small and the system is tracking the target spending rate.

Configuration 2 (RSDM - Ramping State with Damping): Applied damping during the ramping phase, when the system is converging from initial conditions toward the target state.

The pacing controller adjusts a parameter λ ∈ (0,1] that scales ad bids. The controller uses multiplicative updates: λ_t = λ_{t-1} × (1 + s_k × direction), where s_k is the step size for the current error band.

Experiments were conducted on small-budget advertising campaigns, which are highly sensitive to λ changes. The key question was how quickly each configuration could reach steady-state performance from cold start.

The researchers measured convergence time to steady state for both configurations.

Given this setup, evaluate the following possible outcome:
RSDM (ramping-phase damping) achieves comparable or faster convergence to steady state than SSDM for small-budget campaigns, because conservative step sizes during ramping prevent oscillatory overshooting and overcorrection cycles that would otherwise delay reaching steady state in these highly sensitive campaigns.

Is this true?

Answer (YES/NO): NO